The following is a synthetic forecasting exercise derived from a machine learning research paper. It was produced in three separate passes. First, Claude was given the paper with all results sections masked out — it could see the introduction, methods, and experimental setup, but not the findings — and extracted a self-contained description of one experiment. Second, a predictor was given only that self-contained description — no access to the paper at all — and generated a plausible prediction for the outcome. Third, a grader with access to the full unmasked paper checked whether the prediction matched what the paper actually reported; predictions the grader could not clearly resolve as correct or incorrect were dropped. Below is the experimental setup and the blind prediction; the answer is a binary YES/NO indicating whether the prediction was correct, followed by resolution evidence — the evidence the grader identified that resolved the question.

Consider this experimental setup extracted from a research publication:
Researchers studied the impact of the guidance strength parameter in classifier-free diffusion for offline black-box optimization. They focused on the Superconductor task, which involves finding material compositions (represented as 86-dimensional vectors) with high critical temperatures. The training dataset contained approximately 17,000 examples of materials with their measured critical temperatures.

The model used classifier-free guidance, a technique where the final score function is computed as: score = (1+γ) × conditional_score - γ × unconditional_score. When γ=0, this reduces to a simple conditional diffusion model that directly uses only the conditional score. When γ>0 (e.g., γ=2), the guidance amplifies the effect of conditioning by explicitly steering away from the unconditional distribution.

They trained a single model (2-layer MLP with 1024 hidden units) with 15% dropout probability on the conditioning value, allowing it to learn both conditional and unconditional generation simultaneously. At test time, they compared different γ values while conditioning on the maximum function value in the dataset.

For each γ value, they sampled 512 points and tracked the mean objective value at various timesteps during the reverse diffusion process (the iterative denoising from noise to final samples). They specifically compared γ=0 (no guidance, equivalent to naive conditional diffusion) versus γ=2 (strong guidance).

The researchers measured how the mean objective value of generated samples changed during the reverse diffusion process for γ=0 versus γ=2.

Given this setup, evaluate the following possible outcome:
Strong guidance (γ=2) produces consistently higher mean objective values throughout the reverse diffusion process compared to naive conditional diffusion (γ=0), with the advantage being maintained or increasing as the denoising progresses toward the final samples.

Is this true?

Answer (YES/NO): YES